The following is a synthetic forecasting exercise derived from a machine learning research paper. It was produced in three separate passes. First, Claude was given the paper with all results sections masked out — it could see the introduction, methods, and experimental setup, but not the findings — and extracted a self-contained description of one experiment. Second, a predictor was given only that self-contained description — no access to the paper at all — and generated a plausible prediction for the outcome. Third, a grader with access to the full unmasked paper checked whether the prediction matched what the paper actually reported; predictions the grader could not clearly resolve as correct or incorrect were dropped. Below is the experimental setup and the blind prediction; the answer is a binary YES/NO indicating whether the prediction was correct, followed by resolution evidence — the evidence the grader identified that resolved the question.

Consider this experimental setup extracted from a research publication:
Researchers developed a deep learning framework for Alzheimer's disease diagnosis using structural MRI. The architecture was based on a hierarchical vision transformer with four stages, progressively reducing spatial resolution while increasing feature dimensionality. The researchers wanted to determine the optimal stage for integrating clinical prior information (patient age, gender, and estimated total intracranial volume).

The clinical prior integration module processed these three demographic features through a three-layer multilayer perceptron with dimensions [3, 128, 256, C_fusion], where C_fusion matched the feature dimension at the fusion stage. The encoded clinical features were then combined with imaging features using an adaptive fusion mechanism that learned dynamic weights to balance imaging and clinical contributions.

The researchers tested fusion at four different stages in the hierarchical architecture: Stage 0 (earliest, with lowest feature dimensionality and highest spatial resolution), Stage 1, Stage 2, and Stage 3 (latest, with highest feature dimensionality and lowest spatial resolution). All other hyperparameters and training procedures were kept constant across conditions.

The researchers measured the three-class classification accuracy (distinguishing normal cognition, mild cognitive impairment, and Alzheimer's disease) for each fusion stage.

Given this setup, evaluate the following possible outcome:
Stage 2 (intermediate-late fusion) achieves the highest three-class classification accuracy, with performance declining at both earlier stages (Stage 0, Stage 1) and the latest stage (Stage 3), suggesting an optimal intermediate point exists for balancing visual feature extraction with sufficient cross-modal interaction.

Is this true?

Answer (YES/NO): YES